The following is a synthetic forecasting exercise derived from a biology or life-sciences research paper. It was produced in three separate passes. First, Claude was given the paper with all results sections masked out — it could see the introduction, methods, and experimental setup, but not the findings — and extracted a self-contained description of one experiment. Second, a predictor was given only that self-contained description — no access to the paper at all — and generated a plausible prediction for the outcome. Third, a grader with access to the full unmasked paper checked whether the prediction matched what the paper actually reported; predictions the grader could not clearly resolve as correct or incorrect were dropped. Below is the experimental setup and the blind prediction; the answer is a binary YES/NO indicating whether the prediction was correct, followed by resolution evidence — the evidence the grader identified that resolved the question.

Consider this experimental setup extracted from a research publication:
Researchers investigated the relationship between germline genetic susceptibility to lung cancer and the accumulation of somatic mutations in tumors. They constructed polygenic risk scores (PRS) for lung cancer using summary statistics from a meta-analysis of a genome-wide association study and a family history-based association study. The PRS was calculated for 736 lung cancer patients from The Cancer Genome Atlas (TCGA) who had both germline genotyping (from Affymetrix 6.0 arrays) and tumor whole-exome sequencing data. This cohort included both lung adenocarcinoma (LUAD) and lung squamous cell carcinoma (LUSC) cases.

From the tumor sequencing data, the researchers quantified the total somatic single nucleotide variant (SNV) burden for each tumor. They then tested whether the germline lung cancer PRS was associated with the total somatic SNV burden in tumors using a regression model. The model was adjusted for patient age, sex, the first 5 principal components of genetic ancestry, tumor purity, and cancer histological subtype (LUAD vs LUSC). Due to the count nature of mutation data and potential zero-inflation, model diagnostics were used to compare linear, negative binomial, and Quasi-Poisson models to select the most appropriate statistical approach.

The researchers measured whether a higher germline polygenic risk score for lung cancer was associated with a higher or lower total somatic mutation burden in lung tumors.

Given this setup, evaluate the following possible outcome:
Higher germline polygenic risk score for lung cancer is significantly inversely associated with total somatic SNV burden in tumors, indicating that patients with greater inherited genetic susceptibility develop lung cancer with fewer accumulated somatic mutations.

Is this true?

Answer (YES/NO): NO